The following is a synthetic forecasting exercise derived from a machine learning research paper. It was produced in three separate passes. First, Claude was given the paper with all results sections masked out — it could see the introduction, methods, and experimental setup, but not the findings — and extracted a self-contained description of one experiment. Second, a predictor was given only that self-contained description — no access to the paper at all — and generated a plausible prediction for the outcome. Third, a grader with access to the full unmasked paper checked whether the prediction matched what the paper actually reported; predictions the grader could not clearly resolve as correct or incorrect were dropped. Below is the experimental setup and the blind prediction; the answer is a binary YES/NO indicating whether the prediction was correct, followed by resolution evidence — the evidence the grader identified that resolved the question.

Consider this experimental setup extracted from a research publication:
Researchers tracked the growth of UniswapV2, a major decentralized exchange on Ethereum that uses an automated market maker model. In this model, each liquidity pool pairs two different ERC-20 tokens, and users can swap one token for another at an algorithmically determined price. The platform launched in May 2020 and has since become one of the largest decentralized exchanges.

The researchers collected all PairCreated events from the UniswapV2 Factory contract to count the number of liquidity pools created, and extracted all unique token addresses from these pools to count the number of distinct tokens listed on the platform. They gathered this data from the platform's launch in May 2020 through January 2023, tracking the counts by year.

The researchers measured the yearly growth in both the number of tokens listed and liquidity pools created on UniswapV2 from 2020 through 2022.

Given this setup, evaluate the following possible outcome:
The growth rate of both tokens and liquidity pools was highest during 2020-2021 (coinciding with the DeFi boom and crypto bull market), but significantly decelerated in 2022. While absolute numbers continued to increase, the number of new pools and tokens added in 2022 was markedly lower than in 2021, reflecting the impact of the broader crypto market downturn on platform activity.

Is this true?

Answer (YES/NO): NO